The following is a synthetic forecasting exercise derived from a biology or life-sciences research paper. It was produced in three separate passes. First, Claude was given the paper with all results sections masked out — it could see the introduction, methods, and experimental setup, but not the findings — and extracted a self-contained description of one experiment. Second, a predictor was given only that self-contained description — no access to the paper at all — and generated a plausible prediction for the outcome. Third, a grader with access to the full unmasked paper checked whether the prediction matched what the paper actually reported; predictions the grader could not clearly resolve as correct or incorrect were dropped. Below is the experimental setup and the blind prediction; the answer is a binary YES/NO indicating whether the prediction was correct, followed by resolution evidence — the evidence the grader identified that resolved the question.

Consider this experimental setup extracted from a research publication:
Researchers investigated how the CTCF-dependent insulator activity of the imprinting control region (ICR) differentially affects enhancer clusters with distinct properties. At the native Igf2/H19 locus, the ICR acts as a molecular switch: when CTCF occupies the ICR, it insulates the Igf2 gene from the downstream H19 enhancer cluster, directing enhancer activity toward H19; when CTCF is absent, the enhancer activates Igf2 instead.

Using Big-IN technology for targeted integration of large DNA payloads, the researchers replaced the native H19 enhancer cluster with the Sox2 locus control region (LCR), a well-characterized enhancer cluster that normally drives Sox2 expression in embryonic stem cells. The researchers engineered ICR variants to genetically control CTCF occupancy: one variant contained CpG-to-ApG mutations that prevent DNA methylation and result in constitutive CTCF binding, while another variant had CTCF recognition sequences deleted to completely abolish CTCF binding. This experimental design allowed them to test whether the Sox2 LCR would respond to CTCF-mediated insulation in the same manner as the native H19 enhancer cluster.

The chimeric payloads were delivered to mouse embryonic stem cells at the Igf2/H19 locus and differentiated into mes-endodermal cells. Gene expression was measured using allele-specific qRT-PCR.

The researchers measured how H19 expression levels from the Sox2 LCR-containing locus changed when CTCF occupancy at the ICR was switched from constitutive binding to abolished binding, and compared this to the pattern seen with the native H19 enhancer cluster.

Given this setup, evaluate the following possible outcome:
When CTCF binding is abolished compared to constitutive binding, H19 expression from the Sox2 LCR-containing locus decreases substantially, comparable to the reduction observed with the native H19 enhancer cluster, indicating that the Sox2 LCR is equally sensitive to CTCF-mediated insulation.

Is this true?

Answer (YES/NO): NO